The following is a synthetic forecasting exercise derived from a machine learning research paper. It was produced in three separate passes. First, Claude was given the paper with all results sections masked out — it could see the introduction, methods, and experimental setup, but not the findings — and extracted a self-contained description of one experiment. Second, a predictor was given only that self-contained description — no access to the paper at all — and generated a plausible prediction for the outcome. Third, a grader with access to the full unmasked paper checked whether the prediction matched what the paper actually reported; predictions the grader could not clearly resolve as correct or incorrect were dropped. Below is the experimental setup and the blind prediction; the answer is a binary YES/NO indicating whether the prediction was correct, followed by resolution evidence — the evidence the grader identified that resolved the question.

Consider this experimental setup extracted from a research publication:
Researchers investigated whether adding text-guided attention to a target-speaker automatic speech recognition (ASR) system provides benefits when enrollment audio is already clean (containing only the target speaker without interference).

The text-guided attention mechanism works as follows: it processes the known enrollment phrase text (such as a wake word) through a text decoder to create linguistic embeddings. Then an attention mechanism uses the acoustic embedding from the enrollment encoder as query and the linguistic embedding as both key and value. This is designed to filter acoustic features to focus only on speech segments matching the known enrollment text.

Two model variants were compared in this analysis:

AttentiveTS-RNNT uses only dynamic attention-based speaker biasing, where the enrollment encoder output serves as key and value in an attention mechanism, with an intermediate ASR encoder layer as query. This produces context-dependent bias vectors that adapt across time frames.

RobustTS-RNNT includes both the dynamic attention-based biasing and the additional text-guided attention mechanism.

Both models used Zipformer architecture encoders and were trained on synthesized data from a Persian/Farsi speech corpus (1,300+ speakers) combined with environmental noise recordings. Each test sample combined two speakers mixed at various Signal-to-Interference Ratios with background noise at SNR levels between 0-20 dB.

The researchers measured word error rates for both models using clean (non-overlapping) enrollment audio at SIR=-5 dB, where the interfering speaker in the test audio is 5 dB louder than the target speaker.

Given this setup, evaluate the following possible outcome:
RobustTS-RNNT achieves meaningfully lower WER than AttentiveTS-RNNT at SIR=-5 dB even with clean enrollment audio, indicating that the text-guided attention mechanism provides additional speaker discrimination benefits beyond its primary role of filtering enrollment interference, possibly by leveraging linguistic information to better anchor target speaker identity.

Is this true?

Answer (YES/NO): NO